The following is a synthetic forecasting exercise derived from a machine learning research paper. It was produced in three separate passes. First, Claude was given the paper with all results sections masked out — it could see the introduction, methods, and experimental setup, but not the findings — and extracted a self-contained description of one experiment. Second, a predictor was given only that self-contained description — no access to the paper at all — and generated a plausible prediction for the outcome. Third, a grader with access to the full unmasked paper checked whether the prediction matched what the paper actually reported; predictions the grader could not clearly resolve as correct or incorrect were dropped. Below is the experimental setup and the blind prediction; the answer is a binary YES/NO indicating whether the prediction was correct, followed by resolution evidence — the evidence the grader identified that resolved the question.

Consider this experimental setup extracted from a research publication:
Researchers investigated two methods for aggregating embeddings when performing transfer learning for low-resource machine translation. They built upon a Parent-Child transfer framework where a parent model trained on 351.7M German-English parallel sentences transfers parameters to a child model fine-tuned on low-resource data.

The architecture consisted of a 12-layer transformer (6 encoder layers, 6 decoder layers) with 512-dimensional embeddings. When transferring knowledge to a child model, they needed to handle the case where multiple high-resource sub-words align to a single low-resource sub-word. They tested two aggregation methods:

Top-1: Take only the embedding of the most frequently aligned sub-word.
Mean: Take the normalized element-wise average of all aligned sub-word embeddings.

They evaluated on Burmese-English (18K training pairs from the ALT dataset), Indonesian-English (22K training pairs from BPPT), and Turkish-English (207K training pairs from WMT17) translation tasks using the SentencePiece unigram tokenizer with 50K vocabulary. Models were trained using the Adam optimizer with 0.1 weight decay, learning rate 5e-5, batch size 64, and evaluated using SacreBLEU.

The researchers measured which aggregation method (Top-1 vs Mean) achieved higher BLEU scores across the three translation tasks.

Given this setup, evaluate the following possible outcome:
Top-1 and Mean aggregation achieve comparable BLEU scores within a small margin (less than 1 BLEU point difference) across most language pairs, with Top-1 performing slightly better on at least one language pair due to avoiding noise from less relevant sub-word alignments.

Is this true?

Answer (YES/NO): NO